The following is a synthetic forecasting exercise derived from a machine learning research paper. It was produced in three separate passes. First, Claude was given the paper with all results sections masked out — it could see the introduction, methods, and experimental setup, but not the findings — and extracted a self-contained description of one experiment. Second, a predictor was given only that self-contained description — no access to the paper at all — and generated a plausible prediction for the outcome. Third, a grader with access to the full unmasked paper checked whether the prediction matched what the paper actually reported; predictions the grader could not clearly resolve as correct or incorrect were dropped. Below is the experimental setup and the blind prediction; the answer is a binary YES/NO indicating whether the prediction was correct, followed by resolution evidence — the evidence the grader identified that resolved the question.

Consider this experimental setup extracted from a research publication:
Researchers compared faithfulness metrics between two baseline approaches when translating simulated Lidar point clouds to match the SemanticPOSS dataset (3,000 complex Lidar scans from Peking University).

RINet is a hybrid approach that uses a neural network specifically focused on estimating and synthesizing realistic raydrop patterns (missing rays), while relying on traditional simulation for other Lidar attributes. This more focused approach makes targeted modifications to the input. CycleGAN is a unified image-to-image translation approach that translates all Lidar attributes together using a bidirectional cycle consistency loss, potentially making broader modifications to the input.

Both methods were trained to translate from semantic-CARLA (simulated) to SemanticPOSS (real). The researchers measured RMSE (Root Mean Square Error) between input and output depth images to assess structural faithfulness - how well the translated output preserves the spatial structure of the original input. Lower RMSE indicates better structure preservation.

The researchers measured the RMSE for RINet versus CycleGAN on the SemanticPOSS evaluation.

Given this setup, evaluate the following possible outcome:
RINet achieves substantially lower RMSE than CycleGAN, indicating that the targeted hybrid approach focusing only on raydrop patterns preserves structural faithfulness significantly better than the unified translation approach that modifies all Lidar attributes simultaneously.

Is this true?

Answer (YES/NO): YES